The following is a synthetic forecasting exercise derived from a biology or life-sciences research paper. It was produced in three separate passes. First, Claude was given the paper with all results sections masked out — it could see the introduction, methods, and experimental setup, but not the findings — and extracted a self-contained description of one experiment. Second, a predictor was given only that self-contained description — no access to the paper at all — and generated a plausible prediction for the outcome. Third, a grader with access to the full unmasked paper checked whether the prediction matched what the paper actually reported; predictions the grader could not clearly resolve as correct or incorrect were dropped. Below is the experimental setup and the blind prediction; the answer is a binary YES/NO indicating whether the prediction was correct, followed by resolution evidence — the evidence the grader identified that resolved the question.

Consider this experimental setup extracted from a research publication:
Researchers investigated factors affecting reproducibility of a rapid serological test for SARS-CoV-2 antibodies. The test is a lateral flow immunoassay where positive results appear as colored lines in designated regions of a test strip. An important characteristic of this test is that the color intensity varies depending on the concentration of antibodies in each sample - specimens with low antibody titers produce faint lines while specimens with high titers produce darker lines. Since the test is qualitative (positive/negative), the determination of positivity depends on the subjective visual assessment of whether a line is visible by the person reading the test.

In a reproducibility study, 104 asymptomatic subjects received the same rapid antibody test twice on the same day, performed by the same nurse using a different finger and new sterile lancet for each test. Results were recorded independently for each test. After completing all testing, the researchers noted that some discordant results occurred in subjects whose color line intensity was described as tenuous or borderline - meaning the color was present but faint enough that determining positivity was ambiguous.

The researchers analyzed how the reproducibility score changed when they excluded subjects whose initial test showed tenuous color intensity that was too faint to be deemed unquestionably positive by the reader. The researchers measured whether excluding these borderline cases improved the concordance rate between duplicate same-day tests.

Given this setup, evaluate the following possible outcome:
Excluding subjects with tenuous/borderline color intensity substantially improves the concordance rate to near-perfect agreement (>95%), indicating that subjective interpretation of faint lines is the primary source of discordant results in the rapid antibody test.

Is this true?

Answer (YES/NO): NO